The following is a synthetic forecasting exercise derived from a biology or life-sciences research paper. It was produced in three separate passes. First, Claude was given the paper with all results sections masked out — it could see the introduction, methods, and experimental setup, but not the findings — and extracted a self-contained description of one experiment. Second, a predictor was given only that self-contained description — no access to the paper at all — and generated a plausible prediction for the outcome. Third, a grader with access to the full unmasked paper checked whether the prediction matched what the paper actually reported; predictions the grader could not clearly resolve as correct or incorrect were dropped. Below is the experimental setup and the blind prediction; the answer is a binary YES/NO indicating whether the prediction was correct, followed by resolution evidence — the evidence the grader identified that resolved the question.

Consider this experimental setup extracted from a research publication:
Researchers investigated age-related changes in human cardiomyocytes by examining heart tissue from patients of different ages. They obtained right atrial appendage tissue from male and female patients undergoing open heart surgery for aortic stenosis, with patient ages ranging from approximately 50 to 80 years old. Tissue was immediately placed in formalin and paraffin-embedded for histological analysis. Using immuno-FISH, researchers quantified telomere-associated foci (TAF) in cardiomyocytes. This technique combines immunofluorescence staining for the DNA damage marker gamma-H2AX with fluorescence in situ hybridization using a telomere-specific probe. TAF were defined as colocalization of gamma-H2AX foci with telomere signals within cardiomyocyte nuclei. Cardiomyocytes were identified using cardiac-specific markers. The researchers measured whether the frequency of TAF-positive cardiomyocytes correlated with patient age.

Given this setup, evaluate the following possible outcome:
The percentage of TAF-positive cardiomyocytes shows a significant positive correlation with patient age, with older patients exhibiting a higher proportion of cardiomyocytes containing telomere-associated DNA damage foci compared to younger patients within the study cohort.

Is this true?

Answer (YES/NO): YES